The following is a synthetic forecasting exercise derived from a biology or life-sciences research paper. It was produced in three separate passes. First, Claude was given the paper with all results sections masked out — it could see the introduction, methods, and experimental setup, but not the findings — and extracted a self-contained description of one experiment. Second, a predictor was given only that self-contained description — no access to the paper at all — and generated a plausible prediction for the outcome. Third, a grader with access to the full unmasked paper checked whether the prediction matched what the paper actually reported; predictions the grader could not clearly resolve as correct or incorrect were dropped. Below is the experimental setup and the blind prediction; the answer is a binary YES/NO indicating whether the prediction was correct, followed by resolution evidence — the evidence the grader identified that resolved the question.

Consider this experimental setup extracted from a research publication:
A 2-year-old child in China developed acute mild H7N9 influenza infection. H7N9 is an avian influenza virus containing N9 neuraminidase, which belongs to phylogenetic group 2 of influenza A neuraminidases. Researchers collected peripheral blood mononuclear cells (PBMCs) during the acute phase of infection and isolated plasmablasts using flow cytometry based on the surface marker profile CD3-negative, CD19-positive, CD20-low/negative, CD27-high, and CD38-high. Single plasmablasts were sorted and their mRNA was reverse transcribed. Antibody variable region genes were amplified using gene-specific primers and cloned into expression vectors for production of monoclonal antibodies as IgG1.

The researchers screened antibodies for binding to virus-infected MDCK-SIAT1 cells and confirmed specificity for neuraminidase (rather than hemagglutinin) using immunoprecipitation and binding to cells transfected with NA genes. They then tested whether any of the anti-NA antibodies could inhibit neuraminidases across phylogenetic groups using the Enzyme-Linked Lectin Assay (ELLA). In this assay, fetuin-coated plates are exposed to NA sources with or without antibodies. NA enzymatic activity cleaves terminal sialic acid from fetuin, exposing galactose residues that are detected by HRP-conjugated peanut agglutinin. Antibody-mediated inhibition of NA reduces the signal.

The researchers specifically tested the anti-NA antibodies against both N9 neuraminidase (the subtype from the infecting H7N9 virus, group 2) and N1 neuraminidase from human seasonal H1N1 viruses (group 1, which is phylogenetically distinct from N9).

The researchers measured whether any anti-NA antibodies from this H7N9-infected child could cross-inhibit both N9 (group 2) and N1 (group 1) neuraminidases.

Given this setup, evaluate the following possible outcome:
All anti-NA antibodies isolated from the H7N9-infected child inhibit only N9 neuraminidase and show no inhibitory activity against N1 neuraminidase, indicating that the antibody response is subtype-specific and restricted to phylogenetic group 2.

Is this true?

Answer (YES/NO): NO